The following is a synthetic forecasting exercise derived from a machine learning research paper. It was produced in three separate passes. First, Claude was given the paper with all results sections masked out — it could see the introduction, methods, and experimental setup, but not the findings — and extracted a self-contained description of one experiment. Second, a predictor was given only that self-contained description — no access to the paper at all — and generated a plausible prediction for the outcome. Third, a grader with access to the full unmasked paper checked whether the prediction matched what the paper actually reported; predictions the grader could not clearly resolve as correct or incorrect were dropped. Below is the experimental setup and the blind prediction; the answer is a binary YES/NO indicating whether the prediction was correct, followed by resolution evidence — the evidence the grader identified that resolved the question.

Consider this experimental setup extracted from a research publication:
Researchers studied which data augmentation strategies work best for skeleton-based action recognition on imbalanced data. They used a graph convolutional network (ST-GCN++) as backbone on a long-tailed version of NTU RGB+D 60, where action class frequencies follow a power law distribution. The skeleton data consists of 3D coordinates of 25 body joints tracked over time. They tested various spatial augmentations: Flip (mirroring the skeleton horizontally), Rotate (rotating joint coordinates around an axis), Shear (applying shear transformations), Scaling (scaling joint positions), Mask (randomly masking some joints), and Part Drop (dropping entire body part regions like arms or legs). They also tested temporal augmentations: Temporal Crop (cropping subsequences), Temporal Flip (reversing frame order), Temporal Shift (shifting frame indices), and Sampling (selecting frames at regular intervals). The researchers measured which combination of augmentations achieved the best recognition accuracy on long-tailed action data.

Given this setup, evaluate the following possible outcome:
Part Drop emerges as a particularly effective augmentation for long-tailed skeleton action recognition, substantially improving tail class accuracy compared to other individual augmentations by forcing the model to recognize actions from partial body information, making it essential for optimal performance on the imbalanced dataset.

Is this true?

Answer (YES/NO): NO